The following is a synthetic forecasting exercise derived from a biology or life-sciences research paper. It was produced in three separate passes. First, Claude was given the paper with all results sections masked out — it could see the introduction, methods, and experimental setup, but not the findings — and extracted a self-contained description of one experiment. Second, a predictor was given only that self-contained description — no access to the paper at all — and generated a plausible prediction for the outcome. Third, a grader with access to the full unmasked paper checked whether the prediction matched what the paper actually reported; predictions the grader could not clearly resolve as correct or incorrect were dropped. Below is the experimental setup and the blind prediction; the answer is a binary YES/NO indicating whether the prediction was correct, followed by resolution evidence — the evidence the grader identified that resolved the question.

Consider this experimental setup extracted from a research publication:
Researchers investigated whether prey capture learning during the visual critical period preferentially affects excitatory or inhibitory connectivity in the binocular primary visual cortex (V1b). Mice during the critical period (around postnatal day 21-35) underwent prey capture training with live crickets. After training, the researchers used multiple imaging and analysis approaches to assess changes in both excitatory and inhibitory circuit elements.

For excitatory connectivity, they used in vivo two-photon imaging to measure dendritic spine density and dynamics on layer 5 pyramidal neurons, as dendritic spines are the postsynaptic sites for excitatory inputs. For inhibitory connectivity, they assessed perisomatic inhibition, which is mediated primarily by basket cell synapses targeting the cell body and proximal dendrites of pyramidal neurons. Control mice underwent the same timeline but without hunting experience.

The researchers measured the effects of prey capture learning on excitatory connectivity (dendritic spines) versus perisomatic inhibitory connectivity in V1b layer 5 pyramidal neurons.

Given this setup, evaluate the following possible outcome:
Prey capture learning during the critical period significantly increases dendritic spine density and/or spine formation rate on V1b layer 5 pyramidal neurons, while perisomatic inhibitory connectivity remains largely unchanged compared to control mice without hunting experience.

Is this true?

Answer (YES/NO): YES